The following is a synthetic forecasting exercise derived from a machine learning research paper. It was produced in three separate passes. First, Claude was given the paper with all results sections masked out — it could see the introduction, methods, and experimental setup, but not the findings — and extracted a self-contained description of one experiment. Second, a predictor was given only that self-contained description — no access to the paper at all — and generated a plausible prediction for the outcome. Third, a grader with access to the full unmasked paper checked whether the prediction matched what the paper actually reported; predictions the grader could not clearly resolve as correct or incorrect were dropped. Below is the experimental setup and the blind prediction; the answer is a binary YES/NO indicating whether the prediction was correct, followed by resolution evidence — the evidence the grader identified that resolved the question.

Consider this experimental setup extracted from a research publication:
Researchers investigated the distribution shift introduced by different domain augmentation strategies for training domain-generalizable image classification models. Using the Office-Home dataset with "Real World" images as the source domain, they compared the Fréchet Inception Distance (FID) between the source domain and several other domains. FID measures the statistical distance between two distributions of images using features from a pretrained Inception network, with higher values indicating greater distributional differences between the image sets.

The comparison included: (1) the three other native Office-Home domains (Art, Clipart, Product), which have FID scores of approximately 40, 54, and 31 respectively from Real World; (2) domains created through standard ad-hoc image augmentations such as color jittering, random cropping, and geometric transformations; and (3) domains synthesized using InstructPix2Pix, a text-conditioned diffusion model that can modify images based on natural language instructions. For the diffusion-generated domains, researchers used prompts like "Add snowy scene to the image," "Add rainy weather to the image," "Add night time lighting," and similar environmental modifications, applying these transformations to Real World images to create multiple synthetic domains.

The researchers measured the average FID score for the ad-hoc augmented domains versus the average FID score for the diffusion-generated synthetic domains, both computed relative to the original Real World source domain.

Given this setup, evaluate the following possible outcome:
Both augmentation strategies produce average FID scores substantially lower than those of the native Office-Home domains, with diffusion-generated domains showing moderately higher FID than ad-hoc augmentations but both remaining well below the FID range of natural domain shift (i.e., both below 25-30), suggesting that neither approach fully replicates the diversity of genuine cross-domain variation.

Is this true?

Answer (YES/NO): NO